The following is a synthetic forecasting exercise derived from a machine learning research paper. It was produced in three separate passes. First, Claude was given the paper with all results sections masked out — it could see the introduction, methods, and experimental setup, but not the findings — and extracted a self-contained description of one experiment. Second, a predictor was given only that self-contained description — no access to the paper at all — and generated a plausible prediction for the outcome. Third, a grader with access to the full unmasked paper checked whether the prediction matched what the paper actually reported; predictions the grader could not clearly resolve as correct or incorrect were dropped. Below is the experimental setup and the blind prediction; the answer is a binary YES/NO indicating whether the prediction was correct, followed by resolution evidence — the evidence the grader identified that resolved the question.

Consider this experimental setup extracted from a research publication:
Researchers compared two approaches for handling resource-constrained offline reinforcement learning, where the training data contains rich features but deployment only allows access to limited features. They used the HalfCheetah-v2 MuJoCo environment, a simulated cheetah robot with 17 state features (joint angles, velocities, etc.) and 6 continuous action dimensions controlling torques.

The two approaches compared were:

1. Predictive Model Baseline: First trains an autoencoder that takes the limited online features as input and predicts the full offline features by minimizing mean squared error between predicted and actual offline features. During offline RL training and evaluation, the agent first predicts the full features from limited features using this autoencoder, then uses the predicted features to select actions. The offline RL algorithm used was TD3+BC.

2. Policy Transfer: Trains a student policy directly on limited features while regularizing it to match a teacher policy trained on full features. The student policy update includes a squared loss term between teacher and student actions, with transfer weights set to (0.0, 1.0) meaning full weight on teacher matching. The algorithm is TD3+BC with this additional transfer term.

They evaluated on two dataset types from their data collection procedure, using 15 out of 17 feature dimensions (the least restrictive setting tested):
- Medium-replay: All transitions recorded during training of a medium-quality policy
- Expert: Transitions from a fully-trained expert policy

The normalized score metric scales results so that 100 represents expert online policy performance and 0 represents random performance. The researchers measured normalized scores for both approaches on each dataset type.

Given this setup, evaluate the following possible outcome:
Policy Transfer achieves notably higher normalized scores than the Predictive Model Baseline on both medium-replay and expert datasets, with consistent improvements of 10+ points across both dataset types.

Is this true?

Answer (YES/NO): NO